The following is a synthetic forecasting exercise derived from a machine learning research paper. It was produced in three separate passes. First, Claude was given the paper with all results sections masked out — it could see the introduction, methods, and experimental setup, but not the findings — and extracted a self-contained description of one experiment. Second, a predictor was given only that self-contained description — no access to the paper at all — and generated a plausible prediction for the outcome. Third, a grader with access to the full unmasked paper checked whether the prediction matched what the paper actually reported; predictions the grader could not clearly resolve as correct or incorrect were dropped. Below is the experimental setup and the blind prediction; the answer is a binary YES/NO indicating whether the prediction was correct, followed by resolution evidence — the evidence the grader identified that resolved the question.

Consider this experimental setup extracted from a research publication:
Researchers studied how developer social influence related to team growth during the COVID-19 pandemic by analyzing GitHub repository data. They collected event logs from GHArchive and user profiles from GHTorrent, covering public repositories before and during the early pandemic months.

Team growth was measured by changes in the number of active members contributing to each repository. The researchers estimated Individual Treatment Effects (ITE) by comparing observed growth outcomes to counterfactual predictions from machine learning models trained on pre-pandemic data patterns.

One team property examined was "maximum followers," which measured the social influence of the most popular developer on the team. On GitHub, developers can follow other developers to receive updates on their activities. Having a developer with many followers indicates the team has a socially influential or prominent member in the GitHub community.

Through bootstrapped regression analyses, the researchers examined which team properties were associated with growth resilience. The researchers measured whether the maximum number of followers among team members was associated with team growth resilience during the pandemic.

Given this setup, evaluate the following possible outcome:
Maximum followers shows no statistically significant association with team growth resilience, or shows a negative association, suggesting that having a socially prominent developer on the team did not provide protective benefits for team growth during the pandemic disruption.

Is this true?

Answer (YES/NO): NO